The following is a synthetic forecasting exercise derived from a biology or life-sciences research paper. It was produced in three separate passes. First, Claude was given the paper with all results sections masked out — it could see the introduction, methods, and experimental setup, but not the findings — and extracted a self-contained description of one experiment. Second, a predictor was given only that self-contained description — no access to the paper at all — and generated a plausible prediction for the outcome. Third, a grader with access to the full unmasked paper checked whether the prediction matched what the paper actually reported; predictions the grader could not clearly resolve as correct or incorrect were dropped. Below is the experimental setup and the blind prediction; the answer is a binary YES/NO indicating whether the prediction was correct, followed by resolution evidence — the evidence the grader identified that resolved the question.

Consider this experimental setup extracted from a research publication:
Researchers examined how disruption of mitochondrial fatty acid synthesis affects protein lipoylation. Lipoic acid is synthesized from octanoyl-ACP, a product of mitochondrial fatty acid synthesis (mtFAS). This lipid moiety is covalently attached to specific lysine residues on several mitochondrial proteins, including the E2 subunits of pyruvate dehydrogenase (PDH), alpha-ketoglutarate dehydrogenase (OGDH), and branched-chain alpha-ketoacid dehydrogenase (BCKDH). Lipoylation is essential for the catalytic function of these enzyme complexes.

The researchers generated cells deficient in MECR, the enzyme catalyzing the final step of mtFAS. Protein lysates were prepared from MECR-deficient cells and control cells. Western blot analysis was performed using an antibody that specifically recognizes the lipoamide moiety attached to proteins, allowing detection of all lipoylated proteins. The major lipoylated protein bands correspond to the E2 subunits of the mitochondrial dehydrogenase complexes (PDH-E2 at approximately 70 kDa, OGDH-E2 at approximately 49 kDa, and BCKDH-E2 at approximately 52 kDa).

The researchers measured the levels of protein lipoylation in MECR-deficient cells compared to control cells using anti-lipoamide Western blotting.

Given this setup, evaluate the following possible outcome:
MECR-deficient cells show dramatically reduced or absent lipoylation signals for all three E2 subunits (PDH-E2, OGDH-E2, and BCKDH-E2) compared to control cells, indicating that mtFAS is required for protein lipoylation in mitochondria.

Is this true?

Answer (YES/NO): YES